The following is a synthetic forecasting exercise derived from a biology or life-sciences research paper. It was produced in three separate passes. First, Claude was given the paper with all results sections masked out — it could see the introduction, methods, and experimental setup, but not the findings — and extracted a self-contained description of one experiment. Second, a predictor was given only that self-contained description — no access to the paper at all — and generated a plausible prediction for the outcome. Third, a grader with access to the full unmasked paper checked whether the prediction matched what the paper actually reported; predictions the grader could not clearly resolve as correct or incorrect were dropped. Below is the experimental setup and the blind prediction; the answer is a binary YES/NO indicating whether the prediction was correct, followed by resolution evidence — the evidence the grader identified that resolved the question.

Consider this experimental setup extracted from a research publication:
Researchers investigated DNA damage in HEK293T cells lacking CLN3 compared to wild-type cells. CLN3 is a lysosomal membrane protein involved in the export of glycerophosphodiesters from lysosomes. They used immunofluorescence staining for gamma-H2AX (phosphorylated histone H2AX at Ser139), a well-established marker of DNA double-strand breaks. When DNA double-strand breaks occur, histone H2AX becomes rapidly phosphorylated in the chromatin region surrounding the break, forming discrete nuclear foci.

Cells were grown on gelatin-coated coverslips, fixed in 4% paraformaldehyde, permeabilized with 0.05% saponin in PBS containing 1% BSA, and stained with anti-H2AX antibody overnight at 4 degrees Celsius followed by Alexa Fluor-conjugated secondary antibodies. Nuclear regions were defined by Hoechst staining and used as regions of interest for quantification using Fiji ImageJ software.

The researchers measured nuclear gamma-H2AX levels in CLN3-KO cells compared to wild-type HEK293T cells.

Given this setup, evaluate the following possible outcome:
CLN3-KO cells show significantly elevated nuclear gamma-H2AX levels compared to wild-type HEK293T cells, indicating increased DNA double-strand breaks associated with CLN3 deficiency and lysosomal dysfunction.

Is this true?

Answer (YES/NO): YES